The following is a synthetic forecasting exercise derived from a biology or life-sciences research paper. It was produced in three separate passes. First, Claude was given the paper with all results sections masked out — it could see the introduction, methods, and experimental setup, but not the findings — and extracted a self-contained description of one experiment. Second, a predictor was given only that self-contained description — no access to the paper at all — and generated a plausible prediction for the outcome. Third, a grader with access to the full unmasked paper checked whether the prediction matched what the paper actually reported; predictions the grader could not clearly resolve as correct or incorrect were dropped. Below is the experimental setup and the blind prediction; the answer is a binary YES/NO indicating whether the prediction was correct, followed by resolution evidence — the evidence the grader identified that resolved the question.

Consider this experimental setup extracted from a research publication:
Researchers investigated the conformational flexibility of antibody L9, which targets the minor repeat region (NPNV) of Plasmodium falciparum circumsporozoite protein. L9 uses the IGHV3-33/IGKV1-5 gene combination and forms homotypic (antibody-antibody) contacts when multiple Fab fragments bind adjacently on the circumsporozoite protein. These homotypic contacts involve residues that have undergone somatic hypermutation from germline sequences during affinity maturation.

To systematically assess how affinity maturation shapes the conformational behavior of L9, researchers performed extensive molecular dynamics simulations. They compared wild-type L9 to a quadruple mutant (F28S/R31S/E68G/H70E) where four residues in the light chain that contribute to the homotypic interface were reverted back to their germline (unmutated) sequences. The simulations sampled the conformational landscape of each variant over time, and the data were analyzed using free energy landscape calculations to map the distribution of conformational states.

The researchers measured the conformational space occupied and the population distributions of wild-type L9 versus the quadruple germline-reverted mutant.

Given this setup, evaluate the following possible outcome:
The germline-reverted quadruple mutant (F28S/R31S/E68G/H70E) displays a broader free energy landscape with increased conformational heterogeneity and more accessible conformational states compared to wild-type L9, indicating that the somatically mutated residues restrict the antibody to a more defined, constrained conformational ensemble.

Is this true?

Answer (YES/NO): YES